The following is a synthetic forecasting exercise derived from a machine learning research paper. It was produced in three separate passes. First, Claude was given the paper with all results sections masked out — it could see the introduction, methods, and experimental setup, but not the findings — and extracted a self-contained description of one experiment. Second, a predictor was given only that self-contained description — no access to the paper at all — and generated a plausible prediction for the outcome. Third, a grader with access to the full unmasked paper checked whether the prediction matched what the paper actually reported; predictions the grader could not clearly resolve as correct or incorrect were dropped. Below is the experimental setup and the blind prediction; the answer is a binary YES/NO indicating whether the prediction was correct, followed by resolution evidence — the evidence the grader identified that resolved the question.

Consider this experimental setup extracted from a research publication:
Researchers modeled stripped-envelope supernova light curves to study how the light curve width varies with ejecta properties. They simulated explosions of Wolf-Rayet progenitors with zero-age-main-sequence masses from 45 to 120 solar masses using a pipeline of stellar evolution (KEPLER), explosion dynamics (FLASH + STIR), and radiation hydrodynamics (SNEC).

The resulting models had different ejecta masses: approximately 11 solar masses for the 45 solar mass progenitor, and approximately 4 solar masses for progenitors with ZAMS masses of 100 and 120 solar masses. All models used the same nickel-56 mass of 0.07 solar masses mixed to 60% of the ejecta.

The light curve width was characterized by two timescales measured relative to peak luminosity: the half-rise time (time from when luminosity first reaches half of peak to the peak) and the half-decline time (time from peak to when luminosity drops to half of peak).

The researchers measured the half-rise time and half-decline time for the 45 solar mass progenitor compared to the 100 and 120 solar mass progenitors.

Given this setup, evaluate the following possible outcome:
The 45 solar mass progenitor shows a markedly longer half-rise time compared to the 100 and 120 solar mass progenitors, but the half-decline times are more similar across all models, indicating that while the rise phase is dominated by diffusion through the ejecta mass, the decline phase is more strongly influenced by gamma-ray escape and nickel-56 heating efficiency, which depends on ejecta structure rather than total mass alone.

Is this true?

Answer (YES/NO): YES